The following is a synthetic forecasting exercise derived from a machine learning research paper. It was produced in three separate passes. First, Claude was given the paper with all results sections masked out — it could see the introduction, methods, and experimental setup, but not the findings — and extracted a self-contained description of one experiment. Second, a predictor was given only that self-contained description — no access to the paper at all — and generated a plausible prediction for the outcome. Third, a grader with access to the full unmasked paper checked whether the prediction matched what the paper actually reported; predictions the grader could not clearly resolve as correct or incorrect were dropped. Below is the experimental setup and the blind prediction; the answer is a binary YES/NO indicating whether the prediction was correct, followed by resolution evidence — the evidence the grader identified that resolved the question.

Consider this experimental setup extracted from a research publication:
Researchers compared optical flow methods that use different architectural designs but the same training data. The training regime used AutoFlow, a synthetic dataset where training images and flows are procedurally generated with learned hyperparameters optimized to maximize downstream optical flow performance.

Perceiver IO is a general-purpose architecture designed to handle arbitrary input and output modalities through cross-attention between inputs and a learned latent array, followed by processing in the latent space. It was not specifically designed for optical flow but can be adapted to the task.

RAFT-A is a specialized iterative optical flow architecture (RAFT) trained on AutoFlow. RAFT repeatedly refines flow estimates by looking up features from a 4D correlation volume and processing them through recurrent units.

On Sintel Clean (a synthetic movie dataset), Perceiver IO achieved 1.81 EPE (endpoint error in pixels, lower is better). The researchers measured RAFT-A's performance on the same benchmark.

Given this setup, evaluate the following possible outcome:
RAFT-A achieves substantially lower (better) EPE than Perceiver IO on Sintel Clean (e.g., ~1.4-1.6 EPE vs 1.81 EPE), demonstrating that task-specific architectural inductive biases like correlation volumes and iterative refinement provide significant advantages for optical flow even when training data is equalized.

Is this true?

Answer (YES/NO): NO